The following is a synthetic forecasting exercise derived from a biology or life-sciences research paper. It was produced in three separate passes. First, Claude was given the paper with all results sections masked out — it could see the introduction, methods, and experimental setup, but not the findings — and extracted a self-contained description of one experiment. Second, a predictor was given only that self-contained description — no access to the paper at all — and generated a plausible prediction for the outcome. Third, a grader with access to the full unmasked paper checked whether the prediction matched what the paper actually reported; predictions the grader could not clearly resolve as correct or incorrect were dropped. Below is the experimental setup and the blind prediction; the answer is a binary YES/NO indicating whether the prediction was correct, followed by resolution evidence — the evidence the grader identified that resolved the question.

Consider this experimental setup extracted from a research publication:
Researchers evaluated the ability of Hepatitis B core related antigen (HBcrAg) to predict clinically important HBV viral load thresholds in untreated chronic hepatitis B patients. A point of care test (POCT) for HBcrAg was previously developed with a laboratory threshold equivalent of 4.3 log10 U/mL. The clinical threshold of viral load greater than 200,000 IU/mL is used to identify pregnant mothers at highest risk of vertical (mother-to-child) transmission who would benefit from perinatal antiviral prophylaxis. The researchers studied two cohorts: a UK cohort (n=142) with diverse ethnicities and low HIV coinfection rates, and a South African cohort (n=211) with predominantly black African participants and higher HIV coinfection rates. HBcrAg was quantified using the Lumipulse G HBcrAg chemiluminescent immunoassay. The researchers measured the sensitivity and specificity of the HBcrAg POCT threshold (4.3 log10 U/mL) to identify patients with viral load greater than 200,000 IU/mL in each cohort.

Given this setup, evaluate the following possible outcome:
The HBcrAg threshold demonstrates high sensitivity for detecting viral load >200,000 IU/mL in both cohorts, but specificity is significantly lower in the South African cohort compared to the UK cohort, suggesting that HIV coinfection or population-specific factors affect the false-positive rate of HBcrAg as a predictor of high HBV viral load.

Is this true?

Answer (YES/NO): NO